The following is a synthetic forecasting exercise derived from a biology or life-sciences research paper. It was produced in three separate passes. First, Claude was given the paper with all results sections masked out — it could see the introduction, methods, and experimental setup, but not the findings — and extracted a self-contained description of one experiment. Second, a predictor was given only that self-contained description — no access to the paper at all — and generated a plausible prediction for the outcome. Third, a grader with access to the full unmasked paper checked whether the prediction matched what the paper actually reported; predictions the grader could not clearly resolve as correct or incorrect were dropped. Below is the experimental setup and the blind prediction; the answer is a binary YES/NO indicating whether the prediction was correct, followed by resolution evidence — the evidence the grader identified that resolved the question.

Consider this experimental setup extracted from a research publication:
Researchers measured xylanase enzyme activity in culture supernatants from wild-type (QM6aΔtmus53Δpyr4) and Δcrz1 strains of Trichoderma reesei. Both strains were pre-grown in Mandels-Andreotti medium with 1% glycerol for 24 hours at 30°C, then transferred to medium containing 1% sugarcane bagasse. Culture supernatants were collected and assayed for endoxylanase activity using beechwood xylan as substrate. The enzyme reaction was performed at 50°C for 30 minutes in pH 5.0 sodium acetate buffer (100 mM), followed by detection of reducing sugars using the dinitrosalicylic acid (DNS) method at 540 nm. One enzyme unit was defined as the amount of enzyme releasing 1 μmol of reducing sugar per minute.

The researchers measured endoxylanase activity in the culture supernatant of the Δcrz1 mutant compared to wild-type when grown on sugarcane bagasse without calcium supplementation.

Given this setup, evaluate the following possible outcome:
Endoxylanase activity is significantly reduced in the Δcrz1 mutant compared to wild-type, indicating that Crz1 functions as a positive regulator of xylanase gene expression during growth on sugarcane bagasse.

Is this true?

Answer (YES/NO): NO